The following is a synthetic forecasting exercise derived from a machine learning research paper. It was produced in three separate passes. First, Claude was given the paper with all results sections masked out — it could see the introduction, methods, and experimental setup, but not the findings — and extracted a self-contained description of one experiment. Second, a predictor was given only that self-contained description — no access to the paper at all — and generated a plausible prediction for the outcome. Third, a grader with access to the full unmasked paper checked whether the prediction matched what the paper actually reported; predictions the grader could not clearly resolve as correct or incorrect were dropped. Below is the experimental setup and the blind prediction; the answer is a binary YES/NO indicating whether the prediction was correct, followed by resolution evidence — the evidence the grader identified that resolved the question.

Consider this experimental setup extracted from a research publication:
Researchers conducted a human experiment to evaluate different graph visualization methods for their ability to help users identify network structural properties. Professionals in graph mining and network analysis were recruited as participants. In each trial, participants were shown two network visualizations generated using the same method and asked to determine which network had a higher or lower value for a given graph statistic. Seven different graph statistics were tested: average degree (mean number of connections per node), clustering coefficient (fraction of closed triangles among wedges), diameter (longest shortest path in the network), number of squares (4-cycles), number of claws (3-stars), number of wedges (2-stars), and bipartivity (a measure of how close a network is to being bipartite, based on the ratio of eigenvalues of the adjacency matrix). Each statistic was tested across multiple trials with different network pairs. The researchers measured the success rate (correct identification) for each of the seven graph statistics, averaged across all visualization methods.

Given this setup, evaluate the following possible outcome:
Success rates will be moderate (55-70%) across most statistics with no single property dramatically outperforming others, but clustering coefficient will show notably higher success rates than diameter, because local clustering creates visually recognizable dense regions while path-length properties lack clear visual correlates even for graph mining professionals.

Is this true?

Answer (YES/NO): NO